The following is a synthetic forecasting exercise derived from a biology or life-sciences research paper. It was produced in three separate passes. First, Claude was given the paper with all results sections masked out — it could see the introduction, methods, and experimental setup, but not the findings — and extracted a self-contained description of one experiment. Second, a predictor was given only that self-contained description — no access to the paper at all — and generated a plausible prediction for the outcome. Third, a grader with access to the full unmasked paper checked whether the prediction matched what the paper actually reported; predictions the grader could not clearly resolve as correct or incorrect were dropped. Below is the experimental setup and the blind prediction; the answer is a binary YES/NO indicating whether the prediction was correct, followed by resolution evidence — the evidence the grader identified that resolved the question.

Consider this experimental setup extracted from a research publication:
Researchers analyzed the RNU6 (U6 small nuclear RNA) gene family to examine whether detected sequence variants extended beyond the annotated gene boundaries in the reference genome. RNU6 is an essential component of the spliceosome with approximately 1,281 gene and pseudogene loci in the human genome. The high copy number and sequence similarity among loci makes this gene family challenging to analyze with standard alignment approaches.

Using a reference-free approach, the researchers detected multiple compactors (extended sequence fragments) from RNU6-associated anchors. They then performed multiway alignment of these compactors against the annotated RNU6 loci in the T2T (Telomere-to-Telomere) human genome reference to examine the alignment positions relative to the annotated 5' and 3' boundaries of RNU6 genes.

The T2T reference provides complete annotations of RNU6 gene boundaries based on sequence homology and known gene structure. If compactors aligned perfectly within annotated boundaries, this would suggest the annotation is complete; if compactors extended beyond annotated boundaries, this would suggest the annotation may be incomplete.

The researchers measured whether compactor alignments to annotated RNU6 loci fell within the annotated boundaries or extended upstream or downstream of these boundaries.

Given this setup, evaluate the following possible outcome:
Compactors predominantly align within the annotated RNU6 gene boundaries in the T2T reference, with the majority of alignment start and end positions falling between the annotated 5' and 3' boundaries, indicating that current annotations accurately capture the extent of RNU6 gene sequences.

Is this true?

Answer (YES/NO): NO